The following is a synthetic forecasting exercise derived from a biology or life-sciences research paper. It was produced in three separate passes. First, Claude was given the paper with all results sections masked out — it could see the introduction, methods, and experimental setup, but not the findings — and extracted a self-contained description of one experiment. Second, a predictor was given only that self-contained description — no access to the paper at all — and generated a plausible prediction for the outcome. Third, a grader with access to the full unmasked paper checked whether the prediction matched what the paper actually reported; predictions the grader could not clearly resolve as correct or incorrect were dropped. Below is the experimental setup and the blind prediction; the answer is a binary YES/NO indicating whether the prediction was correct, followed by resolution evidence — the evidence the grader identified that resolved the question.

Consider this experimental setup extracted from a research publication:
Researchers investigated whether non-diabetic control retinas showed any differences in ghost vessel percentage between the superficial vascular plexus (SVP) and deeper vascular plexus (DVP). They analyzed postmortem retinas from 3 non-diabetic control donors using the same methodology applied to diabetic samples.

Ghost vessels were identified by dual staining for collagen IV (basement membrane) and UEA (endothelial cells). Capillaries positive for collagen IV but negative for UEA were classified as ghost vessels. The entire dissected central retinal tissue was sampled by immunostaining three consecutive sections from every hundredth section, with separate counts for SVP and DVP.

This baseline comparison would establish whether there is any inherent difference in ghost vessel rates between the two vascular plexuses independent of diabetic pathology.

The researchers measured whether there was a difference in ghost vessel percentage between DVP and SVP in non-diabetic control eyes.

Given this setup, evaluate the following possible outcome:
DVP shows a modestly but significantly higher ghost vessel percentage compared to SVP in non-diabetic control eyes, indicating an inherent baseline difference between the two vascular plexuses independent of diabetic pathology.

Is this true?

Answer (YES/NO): NO